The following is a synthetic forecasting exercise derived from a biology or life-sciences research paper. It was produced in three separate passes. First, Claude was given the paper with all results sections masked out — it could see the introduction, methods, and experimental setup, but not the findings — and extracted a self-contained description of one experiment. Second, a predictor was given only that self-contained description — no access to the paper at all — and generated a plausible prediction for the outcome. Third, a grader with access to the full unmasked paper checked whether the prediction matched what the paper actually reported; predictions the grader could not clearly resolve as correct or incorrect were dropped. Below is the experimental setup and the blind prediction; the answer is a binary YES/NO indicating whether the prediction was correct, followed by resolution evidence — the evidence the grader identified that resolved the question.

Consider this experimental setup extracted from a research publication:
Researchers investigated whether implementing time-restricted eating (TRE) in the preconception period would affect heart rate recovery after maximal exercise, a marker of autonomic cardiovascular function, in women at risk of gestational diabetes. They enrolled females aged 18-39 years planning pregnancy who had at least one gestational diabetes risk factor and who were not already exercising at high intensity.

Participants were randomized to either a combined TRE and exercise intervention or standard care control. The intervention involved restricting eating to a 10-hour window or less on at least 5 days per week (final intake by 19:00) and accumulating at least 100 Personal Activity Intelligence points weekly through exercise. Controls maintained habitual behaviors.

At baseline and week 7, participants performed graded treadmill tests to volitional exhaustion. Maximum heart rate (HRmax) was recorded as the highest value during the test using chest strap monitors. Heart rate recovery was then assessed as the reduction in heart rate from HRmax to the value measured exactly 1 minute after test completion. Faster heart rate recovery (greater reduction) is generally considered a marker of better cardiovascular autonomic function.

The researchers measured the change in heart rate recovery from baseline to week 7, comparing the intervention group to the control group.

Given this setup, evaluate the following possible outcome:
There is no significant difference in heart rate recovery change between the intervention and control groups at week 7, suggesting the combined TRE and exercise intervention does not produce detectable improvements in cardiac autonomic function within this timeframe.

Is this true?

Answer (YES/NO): YES